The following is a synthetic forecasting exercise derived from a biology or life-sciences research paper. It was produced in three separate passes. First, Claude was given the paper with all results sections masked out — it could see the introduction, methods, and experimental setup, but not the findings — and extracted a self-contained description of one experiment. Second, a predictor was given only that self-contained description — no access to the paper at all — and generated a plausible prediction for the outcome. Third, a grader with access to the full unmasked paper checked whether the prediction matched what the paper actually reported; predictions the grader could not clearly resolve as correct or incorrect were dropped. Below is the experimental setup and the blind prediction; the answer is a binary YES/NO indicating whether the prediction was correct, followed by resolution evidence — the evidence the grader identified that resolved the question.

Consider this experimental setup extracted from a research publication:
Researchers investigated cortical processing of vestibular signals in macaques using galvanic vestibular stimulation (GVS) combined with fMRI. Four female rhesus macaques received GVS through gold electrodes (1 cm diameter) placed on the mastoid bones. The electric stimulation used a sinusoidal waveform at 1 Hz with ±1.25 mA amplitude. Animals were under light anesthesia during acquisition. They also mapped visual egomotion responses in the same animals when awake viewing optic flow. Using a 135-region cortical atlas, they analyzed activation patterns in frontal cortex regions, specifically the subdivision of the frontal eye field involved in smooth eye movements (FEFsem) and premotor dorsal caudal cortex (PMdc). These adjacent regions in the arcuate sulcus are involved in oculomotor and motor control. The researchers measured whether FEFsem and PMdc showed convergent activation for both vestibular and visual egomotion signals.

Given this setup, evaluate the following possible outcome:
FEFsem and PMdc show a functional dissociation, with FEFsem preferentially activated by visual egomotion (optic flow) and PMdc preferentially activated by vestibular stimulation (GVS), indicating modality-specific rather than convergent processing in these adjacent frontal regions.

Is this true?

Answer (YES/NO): NO